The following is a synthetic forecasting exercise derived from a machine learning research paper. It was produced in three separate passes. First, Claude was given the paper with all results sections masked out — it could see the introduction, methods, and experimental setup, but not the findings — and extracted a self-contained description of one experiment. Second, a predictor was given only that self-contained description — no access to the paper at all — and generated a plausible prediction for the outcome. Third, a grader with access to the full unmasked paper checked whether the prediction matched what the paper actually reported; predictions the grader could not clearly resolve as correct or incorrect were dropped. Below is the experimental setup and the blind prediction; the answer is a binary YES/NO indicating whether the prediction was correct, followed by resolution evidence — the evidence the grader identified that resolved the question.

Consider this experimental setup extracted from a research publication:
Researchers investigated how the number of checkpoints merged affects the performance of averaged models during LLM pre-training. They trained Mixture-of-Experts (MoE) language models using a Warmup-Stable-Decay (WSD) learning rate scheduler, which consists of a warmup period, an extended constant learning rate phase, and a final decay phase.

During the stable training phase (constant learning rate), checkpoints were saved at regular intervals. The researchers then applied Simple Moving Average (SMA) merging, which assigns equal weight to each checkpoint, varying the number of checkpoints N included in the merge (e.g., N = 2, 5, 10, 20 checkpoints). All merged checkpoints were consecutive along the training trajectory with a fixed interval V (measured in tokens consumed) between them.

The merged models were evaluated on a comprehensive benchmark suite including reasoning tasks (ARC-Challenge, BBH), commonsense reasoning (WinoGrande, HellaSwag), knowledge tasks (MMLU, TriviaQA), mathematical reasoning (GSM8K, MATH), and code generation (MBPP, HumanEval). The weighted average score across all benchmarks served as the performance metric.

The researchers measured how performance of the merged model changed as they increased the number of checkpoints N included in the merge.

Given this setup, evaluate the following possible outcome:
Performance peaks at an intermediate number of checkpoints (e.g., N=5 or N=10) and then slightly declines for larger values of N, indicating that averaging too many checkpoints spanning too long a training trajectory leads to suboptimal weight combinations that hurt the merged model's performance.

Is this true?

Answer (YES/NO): NO